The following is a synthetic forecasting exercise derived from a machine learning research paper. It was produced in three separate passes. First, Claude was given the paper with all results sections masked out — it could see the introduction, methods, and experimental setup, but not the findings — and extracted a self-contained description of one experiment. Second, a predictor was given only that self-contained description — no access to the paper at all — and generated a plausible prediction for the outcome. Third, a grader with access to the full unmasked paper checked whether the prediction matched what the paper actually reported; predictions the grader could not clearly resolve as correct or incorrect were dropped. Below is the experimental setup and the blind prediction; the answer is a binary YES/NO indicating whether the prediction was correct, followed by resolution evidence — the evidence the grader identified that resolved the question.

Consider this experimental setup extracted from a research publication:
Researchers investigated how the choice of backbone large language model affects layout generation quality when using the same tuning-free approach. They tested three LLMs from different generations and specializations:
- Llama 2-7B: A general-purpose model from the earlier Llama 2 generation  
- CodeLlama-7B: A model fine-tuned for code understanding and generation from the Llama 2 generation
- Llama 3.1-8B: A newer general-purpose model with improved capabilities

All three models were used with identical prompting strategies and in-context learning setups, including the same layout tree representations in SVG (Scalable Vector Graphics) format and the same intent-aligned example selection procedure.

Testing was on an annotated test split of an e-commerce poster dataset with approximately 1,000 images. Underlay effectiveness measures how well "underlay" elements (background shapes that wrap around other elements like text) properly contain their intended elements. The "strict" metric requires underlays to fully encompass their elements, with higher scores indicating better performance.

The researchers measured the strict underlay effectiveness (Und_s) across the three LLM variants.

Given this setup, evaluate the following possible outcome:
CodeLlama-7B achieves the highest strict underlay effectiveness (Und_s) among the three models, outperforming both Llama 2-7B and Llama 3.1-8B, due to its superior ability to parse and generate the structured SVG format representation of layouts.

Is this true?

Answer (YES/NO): NO